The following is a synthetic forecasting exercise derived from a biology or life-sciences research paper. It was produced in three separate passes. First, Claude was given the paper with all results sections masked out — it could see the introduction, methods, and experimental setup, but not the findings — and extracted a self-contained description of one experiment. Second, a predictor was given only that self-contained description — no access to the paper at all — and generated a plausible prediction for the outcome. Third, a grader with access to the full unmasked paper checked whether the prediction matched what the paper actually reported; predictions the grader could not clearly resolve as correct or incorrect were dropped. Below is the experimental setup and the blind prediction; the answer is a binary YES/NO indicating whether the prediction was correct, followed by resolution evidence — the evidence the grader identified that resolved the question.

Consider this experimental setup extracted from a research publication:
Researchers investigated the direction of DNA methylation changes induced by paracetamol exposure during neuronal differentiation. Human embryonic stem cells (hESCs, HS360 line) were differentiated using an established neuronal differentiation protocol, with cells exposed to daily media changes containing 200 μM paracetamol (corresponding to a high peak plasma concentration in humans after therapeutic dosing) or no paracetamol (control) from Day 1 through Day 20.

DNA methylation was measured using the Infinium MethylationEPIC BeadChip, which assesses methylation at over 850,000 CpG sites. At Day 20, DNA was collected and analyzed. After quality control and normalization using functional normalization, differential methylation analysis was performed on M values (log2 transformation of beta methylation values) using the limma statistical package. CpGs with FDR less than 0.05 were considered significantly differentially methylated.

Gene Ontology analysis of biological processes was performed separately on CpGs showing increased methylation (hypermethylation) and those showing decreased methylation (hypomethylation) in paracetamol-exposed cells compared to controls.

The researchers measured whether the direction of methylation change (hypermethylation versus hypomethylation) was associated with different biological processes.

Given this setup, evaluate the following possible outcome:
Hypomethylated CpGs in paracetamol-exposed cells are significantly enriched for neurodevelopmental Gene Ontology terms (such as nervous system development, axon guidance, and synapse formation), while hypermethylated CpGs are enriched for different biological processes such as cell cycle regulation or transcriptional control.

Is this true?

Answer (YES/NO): NO